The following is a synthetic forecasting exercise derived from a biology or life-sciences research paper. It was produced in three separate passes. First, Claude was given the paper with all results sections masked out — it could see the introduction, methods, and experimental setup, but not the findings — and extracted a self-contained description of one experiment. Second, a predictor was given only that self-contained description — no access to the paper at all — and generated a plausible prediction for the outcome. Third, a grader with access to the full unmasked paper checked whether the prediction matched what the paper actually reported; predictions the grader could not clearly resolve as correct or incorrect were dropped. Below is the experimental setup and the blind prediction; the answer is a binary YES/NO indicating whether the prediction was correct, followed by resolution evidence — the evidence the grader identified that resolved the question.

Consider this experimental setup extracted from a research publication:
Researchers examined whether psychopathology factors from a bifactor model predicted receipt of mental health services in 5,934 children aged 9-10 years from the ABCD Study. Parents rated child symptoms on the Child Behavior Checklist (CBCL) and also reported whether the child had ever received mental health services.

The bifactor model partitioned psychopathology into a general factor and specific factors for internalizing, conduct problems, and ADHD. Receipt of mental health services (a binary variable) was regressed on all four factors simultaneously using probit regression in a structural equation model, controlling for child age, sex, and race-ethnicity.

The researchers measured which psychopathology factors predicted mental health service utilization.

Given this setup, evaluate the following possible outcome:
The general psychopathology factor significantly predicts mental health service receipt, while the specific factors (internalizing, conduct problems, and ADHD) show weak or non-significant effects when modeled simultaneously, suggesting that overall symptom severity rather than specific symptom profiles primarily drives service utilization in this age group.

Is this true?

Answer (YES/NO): NO